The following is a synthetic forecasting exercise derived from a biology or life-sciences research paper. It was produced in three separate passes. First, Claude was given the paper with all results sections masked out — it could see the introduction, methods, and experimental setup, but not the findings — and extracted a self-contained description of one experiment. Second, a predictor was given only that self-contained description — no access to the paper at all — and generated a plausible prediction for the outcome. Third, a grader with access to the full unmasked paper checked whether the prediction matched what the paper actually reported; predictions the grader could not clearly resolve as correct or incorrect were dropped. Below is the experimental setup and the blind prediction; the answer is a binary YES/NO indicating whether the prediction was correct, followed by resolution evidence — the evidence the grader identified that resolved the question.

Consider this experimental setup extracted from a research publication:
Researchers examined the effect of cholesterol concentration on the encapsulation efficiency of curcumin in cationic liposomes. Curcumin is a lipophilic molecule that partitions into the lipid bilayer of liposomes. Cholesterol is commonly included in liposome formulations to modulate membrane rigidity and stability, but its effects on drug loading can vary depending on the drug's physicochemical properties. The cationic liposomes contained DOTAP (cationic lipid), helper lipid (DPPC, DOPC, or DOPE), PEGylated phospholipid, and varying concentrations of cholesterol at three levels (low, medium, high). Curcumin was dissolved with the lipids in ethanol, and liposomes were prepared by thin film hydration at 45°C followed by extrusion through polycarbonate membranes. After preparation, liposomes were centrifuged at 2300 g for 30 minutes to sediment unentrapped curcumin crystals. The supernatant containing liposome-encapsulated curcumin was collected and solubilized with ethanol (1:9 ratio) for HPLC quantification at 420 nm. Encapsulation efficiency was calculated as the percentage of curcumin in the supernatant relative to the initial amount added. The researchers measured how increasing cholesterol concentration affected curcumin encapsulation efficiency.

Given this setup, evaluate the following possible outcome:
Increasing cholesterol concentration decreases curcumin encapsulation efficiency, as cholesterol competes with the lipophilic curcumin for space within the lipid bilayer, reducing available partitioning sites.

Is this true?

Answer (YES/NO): NO